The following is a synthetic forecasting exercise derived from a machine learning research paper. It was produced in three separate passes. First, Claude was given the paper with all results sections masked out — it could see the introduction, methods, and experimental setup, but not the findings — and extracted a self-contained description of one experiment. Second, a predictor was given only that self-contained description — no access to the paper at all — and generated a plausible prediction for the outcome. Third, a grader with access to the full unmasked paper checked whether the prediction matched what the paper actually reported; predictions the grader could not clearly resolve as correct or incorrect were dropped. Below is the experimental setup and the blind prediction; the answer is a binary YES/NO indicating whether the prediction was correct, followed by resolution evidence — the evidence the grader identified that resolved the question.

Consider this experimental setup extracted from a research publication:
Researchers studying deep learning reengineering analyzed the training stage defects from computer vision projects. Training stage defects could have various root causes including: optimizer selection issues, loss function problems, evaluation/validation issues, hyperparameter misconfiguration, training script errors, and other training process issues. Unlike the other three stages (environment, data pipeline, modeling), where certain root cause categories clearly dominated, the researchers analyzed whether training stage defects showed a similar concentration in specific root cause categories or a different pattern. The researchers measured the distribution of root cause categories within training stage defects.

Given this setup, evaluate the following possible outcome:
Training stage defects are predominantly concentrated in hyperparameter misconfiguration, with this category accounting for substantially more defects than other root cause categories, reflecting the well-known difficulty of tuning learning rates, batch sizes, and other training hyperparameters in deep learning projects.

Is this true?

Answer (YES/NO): NO